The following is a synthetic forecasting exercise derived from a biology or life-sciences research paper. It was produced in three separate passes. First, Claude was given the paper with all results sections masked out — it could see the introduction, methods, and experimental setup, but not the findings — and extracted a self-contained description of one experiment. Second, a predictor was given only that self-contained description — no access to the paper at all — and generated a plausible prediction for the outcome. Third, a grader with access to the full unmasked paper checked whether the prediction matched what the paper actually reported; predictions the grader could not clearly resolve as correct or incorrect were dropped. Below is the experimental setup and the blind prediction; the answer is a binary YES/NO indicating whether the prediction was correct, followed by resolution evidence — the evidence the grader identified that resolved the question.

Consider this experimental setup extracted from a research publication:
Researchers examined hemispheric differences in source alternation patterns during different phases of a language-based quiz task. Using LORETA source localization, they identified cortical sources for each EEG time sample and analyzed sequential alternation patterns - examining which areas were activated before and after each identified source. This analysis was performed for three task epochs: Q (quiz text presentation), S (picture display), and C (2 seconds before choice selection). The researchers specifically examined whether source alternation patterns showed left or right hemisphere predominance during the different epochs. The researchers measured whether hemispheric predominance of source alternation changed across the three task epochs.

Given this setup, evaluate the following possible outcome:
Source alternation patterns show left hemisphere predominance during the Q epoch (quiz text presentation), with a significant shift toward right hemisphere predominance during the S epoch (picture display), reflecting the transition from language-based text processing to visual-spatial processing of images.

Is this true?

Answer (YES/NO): NO